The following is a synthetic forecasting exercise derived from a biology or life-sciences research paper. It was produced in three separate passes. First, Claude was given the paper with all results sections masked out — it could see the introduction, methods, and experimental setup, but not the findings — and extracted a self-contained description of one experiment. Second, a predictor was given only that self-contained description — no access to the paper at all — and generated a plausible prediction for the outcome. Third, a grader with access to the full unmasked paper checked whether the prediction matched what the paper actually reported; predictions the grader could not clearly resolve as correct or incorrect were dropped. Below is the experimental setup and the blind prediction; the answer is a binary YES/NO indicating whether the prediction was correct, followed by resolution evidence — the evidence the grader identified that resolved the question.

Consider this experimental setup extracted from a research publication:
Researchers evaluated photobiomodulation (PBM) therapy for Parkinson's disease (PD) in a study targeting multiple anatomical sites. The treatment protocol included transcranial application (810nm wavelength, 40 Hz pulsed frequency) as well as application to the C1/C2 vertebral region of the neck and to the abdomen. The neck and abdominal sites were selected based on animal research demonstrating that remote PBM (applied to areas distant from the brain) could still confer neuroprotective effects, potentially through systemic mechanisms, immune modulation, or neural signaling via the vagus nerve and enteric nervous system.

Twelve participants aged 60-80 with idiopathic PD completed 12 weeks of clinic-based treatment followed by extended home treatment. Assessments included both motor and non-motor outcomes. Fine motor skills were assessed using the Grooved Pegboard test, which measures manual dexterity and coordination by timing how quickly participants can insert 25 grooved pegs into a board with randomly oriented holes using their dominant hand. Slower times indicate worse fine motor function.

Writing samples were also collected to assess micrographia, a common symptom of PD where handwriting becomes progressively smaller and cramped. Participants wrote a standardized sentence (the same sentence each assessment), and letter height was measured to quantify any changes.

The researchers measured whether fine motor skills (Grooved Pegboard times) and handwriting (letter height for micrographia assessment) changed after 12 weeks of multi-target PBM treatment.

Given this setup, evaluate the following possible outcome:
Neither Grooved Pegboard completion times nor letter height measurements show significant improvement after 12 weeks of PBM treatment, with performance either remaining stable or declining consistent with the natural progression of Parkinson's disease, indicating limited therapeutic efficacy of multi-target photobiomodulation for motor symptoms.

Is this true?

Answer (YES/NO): NO